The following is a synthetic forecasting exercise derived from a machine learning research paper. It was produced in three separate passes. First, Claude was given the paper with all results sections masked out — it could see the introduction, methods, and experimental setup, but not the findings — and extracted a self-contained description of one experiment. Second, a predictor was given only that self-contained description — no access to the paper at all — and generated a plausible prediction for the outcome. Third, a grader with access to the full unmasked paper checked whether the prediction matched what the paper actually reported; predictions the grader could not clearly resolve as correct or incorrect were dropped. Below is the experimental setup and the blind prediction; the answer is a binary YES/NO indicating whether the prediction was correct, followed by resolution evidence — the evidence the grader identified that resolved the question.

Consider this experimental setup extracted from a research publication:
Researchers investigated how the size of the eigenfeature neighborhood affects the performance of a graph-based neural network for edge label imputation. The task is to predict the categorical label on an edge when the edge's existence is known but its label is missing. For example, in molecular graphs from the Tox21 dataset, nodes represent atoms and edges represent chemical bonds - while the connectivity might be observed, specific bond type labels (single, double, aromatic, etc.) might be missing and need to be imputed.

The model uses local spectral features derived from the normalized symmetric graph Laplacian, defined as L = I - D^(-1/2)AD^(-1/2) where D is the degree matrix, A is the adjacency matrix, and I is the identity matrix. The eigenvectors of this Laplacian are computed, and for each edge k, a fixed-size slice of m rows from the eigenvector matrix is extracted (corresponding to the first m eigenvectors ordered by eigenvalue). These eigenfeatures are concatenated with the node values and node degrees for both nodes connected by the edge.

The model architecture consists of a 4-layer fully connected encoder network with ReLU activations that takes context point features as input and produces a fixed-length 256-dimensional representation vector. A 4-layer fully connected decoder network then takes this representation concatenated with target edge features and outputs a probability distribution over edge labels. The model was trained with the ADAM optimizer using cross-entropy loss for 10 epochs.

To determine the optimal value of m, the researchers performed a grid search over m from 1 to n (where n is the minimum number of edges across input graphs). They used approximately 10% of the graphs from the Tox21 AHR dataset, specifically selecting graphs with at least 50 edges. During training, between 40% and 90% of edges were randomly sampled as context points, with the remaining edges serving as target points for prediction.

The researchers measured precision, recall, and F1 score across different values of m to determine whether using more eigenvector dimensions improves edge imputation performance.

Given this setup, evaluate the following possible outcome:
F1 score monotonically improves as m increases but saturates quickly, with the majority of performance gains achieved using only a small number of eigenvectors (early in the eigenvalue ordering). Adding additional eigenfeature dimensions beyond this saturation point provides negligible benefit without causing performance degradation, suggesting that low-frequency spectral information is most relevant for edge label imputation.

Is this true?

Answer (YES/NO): NO